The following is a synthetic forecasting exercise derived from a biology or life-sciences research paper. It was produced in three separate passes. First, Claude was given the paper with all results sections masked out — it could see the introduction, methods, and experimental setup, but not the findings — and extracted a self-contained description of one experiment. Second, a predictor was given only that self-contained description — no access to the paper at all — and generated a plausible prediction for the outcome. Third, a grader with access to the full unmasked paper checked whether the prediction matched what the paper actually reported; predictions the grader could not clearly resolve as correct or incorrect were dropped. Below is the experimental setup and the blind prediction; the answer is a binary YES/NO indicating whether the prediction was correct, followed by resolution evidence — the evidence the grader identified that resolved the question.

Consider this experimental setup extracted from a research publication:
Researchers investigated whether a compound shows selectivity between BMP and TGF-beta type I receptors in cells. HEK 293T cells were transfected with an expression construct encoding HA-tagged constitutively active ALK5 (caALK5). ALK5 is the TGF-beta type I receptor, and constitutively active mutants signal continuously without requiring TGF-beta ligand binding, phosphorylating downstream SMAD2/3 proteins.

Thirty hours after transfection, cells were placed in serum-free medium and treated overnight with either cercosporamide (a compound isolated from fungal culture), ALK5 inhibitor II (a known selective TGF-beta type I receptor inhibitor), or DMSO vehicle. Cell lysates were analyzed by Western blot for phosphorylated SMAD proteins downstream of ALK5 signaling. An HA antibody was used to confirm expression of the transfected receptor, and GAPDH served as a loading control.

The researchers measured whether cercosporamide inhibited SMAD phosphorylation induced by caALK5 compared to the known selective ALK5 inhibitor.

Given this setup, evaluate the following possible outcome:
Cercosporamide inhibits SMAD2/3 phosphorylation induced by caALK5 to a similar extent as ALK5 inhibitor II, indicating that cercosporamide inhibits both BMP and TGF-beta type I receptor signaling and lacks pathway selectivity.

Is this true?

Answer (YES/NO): NO